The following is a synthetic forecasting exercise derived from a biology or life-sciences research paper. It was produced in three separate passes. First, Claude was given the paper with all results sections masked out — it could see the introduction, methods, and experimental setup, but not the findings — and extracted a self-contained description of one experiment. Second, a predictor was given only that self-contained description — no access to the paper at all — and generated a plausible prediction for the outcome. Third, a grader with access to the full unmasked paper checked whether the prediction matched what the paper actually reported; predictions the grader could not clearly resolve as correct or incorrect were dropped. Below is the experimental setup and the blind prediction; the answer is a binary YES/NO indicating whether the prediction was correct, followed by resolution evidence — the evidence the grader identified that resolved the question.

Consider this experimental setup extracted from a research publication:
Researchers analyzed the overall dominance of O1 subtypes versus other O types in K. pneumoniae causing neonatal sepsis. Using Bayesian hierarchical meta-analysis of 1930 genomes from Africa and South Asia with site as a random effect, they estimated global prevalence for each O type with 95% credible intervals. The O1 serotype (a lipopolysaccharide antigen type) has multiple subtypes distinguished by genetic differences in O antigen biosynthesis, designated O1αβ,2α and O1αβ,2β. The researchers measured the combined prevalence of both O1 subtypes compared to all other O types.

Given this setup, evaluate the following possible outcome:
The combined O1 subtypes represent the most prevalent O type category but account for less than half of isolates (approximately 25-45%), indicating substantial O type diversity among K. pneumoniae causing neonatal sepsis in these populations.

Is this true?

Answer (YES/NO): NO